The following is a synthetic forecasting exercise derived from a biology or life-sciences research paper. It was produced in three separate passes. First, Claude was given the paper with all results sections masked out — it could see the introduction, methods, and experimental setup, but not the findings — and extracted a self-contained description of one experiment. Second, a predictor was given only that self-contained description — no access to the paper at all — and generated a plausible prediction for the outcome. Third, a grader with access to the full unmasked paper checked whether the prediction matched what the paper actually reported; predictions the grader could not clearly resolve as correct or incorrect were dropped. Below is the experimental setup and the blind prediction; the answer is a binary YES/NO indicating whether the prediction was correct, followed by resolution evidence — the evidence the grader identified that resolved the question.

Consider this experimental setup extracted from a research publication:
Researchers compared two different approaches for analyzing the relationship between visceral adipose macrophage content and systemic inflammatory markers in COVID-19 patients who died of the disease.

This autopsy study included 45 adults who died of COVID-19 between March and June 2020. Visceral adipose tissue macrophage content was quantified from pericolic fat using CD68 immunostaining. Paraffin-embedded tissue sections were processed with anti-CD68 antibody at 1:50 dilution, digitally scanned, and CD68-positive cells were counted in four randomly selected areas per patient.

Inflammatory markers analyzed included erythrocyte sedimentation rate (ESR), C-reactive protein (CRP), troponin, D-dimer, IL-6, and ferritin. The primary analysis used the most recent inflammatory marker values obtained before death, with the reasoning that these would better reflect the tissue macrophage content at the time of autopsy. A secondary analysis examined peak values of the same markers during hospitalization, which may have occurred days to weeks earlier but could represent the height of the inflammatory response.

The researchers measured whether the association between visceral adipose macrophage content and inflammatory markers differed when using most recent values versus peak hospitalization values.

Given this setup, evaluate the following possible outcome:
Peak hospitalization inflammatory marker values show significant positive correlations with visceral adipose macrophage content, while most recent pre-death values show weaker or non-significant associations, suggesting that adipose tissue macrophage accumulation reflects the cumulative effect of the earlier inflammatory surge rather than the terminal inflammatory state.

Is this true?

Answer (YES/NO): NO